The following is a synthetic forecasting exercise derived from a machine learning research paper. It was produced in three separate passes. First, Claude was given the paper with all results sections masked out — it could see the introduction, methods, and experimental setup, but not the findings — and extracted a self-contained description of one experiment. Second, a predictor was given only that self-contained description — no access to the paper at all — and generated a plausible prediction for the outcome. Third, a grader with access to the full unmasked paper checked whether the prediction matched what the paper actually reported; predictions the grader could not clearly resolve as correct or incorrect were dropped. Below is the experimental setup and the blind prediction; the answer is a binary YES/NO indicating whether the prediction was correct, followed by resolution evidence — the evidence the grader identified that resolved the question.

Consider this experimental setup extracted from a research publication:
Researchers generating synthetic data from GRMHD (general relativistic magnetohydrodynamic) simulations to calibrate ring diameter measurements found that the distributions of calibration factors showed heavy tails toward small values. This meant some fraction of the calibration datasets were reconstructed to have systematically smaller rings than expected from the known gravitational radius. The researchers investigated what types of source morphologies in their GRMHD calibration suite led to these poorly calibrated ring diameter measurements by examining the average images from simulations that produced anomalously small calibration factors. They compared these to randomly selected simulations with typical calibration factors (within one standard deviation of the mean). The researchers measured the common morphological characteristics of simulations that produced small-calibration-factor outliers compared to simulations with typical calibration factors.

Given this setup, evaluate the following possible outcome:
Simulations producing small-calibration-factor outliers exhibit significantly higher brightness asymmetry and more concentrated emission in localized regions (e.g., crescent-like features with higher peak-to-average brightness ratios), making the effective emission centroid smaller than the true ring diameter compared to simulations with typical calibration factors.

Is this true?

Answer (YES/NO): NO